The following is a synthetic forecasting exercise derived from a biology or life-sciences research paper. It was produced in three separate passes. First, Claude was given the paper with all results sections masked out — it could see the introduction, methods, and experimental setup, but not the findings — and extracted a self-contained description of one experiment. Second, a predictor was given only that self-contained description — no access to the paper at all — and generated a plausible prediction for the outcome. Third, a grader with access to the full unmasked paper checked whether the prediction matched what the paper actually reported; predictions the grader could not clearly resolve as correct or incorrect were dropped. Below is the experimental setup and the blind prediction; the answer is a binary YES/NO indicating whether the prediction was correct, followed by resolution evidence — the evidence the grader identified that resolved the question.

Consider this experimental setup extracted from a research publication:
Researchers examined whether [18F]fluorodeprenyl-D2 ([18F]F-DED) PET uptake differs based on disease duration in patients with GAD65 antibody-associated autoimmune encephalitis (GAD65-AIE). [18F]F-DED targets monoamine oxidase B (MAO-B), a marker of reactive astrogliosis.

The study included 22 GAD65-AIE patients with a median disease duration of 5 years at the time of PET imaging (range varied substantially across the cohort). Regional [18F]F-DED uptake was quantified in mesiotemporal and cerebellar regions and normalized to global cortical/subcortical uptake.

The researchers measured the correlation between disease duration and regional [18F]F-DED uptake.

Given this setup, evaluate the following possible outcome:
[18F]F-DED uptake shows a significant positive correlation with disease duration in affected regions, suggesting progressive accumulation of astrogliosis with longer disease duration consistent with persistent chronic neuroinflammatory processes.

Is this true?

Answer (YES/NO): NO